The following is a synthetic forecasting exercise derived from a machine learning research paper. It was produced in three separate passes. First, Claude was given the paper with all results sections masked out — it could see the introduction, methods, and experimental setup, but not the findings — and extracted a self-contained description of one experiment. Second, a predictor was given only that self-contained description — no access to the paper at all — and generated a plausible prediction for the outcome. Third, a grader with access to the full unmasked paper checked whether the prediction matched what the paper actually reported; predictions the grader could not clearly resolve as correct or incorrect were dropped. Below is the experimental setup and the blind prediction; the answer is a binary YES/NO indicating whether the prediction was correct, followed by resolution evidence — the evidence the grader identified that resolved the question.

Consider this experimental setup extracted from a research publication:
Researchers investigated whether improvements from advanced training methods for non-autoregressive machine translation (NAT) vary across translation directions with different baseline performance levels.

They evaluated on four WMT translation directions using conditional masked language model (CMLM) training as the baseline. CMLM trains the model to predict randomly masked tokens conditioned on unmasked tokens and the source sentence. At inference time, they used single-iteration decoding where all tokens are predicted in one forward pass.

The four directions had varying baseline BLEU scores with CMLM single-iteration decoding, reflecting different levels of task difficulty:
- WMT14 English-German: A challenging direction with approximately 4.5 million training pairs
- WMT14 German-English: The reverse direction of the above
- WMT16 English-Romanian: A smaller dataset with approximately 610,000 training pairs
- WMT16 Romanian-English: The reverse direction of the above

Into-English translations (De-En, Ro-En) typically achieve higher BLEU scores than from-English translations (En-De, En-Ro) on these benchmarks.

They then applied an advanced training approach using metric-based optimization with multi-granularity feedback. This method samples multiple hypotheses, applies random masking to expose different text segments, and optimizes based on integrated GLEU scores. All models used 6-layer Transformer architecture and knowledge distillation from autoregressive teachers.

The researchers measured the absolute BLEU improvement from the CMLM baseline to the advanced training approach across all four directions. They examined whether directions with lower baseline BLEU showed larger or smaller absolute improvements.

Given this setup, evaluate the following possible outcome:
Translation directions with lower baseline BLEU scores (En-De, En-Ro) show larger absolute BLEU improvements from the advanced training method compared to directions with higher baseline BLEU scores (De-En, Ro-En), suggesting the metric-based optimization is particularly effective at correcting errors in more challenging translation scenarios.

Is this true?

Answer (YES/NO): YES